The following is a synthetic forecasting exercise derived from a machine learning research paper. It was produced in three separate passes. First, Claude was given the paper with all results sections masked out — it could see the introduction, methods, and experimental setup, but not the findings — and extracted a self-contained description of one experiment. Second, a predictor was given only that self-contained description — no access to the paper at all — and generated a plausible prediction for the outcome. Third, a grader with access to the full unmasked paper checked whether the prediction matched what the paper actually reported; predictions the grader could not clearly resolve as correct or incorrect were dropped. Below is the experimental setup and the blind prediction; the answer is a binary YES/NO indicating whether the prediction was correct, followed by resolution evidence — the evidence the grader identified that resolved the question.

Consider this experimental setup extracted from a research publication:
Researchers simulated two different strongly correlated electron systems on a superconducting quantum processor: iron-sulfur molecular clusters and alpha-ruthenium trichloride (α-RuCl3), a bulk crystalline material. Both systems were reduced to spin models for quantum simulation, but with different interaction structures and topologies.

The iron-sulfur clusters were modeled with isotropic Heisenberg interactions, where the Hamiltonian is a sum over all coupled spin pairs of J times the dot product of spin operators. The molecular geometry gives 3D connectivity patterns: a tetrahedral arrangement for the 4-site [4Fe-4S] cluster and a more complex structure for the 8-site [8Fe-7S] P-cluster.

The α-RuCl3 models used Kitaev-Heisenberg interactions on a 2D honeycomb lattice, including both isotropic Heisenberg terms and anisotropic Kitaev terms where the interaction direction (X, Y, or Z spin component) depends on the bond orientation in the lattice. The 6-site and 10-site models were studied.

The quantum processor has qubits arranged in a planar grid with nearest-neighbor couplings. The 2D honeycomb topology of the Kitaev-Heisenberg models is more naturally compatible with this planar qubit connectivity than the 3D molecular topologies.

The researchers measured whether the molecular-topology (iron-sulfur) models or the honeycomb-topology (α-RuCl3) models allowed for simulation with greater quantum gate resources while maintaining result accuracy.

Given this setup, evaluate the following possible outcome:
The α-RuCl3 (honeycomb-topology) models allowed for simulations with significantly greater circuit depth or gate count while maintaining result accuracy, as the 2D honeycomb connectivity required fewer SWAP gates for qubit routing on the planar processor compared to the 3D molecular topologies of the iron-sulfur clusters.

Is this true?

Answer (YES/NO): NO